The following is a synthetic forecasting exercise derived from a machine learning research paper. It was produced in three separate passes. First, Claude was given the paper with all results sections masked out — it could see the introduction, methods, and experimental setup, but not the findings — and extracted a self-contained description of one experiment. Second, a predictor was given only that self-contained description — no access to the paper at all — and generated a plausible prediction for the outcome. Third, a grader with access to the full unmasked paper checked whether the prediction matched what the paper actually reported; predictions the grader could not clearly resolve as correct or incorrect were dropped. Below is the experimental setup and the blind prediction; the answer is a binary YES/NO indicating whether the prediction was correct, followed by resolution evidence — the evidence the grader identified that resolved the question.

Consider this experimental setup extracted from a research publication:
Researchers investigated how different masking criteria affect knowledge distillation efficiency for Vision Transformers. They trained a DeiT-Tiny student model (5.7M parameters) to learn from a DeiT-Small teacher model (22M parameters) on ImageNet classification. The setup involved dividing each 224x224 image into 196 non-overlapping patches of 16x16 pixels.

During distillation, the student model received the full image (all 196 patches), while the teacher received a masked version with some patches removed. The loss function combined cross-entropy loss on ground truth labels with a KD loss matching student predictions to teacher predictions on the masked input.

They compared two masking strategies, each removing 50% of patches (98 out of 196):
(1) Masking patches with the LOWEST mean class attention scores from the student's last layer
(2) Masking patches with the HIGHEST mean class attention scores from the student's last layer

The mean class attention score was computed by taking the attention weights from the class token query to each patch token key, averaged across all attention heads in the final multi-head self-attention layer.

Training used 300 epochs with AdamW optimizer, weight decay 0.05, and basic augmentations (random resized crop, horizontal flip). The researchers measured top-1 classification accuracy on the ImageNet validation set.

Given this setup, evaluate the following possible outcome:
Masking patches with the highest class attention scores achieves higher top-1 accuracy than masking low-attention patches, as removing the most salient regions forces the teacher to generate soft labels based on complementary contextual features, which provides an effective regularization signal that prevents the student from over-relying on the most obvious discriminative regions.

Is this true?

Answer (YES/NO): NO